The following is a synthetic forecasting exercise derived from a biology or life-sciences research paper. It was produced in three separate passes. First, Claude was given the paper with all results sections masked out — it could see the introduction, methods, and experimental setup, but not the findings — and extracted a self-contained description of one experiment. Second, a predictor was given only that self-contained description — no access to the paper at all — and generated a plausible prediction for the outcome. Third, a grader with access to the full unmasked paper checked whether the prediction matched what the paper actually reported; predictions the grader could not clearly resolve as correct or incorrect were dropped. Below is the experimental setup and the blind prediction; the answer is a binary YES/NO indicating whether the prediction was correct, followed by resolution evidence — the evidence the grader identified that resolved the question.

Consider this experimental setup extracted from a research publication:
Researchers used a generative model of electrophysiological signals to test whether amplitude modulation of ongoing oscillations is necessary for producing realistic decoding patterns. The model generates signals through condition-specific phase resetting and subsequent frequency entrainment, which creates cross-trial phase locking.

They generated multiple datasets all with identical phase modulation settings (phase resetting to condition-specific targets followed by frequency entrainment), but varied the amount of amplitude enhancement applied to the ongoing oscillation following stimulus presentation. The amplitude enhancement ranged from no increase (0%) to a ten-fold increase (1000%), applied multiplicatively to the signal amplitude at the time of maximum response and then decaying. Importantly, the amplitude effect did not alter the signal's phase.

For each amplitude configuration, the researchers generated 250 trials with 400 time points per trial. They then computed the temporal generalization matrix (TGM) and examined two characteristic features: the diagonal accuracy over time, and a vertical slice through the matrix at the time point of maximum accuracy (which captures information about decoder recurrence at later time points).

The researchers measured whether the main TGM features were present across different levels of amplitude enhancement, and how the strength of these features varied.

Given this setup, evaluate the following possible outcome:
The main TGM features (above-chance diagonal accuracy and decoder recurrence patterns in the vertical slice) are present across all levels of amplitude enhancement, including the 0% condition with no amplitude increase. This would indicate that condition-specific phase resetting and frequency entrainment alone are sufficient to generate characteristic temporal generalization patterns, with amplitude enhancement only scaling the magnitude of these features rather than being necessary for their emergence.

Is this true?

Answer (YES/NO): YES